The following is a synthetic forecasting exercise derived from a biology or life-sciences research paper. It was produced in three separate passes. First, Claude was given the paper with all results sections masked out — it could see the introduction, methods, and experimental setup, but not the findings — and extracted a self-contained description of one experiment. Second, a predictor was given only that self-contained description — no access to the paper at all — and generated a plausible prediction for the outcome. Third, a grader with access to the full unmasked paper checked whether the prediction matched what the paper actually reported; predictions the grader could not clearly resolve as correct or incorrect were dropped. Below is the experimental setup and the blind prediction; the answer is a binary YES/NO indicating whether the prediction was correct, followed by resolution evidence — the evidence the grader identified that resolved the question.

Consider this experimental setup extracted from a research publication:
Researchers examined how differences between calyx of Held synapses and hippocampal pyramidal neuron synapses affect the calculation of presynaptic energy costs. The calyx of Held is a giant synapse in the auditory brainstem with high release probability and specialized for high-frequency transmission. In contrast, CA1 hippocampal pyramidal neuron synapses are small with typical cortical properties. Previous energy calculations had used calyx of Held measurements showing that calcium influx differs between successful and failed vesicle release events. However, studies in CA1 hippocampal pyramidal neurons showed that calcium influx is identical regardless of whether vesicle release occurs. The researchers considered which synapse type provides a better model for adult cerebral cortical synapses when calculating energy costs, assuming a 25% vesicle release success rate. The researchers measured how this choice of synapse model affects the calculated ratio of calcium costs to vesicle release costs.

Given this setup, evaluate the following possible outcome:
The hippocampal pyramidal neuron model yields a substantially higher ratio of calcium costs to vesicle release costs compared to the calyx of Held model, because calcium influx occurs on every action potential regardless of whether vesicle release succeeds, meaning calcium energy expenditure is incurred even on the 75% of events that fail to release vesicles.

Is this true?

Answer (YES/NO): YES